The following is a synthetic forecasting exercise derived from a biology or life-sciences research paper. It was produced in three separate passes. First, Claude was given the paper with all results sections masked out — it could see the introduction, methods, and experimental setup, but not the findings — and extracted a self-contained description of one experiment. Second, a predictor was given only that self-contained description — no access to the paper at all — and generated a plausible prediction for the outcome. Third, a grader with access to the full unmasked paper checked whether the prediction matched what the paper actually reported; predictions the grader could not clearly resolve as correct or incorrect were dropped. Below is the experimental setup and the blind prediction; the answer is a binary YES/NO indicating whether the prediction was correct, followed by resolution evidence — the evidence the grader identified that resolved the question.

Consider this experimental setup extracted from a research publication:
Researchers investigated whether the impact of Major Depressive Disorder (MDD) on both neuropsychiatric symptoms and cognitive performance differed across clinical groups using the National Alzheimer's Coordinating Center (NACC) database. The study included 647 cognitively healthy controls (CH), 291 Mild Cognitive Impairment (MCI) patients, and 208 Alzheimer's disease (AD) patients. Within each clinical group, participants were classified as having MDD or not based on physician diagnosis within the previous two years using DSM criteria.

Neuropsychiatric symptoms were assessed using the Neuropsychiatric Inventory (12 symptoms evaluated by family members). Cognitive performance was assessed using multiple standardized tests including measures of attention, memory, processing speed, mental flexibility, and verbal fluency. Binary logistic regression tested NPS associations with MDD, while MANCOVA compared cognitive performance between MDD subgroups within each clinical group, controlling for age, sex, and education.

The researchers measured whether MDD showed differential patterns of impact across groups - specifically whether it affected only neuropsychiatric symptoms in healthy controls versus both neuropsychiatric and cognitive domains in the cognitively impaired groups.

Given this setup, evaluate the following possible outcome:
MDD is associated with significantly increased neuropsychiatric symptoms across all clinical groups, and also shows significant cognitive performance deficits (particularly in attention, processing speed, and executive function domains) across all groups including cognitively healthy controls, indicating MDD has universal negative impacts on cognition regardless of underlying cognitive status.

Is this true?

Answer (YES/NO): NO